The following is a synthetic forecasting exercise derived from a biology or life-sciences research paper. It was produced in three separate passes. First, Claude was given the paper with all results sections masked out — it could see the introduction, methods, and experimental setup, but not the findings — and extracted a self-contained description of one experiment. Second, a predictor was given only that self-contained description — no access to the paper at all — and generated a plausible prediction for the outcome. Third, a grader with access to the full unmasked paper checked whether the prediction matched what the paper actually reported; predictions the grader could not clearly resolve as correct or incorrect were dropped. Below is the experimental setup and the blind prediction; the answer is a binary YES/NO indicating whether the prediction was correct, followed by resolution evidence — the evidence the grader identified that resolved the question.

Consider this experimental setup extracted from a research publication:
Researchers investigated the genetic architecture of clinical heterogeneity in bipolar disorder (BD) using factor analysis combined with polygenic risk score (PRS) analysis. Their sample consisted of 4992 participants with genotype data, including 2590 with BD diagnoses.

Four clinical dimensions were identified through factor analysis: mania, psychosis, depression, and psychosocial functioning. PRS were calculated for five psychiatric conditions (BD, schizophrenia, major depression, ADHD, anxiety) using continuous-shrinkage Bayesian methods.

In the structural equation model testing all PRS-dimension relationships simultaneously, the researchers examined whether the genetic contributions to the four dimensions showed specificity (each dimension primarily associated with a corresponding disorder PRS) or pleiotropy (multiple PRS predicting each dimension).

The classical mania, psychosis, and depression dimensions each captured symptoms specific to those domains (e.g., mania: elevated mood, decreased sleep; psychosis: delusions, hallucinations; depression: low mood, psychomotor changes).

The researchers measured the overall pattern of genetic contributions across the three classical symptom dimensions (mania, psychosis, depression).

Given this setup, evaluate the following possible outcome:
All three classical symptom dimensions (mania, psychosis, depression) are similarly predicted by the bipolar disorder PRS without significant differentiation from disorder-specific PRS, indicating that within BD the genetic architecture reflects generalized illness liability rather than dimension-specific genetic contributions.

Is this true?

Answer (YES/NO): NO